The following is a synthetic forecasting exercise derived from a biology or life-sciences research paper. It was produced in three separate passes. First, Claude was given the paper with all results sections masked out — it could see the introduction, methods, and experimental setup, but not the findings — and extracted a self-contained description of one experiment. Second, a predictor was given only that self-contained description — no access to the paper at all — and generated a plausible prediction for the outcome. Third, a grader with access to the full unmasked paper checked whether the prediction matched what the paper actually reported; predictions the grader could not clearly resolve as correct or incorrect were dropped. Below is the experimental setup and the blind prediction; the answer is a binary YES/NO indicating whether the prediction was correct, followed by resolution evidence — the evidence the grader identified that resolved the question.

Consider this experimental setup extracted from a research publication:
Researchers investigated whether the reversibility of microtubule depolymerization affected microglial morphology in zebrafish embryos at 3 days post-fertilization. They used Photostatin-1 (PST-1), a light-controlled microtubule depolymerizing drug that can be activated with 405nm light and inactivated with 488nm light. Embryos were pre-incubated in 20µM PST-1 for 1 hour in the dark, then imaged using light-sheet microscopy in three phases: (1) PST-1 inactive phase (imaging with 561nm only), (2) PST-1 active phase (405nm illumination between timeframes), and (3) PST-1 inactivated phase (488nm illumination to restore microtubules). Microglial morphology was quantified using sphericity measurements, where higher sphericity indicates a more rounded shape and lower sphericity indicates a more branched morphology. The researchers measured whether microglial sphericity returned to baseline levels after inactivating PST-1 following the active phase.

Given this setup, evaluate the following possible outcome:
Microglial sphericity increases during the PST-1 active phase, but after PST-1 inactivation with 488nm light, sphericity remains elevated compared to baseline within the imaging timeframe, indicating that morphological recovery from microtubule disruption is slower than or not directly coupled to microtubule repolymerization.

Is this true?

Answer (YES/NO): NO